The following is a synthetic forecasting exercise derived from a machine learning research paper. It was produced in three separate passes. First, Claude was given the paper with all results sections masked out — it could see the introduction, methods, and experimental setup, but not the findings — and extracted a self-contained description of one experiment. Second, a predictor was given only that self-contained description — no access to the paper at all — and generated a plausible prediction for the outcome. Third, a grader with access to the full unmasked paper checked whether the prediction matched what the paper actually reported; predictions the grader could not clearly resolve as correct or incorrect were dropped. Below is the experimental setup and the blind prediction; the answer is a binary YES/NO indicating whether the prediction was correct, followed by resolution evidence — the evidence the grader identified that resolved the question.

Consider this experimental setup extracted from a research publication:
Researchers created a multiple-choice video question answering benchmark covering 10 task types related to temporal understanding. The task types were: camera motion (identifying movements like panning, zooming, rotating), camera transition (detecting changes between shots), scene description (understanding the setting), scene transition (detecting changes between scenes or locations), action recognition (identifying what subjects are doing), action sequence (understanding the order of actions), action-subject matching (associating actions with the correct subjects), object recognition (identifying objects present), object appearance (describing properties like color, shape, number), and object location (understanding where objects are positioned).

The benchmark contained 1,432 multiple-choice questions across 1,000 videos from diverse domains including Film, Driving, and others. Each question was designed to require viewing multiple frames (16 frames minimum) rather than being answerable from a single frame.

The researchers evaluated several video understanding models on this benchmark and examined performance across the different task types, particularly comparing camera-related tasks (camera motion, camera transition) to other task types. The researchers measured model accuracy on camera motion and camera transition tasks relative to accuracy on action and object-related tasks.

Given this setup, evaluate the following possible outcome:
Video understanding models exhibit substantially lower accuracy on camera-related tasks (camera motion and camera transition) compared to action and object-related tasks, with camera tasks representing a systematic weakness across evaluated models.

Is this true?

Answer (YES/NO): YES